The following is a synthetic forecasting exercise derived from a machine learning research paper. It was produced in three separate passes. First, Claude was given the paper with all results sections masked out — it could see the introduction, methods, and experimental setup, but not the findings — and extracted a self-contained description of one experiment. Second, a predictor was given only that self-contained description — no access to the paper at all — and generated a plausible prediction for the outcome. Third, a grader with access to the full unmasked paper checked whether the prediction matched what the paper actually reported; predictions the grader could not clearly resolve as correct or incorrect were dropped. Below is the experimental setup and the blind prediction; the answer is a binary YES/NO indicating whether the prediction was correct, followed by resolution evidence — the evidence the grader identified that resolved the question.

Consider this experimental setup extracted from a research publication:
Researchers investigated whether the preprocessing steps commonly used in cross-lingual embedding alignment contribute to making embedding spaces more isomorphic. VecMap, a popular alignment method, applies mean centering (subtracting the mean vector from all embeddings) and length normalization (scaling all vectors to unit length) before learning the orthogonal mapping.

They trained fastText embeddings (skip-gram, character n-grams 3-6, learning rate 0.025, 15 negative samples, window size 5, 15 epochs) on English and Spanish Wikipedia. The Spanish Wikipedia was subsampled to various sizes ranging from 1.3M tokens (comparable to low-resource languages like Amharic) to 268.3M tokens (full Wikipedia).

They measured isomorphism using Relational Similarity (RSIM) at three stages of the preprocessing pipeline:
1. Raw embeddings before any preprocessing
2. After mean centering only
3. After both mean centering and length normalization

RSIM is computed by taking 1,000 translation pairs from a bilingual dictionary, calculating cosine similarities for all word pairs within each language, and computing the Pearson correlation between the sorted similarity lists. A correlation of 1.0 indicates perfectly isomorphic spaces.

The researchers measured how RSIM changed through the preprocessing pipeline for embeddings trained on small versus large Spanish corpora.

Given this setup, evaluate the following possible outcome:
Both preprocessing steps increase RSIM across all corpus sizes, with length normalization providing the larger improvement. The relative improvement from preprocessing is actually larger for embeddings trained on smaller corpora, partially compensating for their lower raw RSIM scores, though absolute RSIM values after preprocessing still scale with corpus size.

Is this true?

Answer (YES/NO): NO